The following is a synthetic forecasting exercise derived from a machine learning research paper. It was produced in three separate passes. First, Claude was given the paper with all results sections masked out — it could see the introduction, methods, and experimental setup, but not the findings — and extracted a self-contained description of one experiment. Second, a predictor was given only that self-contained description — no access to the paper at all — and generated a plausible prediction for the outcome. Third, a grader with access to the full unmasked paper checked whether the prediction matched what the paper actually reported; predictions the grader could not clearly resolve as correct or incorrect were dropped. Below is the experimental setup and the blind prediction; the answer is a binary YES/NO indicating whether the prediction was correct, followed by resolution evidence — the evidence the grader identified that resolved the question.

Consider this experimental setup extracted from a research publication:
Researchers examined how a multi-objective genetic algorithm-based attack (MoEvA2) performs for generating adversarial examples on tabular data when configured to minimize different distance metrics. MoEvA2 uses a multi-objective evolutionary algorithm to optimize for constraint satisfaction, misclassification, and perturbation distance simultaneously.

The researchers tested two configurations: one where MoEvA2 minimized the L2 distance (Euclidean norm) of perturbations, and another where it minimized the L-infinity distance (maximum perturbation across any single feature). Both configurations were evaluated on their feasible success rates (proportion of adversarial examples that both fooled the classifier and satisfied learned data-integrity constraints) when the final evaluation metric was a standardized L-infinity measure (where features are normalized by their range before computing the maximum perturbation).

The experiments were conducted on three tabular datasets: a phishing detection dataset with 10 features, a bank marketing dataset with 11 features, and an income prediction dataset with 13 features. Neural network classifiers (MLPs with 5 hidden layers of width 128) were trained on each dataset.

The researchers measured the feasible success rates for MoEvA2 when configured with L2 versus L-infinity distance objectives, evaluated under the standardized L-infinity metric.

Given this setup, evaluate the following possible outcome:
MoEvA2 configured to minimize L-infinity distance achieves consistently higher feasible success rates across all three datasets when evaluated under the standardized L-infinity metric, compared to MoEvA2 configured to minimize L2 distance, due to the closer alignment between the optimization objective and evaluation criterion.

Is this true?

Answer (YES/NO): NO